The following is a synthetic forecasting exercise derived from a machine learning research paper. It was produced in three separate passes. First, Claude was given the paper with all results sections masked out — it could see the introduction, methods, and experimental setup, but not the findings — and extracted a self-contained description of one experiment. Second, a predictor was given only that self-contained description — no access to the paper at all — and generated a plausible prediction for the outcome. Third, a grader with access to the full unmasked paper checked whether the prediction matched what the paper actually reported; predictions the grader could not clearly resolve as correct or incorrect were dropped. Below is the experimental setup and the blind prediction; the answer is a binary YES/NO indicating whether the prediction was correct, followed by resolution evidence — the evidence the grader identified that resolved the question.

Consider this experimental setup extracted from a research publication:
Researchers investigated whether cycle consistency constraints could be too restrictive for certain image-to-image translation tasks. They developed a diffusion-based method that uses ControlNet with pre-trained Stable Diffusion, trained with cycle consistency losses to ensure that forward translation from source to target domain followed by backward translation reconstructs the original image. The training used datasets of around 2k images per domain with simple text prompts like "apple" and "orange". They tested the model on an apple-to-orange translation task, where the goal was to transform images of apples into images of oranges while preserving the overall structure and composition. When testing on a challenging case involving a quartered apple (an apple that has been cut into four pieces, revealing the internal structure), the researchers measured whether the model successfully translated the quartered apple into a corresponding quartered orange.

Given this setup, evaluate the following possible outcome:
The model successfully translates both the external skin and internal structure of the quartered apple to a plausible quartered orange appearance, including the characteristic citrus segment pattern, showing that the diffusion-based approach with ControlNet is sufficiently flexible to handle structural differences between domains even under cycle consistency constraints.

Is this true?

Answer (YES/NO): NO